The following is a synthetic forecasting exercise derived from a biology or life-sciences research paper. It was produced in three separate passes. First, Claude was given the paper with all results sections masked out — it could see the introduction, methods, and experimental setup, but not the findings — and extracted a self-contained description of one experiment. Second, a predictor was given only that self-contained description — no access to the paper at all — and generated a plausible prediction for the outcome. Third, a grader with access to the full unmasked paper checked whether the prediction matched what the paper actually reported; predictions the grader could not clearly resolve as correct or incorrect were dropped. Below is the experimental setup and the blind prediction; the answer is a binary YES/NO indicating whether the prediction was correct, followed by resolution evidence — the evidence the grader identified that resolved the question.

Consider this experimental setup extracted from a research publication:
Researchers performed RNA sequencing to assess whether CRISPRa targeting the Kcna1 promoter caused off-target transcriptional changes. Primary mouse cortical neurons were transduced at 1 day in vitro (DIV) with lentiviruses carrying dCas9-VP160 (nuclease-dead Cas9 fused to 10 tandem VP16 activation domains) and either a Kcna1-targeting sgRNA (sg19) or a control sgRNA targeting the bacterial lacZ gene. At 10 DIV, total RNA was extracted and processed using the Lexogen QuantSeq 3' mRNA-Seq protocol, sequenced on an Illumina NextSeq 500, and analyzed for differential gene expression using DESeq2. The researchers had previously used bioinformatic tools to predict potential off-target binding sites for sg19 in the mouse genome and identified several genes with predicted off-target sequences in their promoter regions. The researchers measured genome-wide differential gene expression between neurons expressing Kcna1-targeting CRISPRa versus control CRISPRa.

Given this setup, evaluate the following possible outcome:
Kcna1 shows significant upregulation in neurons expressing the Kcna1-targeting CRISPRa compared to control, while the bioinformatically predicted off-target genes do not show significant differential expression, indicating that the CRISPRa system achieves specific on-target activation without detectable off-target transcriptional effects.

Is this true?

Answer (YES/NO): YES